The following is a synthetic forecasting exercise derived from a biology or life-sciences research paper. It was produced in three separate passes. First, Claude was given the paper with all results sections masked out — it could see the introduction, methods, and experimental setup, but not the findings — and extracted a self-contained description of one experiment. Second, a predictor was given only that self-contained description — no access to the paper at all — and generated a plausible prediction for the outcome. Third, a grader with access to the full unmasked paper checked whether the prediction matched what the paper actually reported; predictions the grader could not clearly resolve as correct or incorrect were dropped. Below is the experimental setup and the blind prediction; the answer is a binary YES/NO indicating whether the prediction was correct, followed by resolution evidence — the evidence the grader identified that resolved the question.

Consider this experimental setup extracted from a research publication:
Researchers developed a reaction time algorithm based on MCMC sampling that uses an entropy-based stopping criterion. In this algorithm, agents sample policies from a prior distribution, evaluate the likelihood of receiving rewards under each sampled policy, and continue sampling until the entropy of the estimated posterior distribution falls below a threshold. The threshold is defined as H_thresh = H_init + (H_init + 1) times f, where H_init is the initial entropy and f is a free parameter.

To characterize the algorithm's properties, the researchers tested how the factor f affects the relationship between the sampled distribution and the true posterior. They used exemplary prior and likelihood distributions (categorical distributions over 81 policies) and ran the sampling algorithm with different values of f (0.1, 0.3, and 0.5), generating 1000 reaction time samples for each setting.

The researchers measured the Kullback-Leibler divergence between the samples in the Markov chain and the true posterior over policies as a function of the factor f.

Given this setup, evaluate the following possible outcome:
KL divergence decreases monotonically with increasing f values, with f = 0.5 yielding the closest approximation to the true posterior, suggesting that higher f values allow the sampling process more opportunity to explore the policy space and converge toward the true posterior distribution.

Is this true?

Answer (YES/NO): YES